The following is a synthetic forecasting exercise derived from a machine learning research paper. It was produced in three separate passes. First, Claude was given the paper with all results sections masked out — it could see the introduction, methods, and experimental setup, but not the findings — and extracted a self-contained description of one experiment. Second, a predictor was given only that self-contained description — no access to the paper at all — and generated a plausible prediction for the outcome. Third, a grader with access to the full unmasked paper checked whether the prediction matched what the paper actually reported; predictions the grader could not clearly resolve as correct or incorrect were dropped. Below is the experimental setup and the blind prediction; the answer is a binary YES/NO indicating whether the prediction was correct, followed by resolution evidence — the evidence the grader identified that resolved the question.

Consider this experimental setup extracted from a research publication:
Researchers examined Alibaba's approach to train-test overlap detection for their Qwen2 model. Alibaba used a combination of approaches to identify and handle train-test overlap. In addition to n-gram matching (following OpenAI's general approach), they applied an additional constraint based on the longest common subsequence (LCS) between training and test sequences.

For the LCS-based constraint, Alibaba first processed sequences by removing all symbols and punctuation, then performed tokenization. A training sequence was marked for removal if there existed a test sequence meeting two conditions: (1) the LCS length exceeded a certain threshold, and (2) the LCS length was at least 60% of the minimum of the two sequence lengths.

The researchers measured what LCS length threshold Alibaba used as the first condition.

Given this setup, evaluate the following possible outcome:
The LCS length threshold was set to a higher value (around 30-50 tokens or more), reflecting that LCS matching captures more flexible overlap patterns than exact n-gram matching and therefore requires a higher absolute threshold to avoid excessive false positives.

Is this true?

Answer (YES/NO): NO